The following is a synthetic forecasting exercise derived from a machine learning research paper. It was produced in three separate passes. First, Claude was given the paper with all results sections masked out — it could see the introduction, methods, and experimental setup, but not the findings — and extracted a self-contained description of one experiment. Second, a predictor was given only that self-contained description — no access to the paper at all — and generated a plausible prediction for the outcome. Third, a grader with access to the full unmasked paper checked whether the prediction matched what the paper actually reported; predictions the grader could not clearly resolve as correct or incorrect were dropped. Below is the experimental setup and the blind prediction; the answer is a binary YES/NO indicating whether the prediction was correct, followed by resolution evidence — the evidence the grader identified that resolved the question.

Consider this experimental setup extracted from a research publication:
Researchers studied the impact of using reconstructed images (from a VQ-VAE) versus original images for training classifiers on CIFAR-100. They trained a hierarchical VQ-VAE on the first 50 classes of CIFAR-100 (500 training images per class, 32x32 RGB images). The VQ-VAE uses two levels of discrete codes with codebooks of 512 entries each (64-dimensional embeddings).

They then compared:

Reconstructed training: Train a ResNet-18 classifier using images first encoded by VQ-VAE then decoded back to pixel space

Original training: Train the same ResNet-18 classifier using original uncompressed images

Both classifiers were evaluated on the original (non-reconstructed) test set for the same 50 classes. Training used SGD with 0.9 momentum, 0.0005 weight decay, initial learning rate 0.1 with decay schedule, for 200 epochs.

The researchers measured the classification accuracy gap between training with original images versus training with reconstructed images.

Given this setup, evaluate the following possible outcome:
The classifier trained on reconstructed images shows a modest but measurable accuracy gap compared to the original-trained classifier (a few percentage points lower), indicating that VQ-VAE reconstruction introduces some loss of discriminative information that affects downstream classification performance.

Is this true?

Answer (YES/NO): NO